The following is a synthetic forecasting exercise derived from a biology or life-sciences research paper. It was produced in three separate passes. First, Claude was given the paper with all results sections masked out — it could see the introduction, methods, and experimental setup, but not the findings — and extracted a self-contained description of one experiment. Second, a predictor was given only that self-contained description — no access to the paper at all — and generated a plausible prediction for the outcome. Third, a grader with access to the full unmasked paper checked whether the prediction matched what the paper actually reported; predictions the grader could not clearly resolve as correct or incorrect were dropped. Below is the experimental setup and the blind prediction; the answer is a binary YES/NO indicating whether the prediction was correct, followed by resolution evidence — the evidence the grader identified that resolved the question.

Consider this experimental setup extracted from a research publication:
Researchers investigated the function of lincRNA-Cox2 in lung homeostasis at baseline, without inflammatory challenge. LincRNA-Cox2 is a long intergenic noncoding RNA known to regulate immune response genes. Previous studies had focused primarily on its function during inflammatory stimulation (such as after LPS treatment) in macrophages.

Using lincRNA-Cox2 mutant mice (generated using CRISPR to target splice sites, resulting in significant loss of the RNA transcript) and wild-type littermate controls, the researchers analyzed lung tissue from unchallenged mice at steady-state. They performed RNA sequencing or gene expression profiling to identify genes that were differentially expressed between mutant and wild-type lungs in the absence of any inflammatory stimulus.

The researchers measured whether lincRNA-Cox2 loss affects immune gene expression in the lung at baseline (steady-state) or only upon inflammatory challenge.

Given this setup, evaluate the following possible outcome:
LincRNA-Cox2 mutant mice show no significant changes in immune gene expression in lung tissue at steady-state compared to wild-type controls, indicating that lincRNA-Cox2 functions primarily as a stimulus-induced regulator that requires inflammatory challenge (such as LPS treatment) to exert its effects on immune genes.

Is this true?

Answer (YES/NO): NO